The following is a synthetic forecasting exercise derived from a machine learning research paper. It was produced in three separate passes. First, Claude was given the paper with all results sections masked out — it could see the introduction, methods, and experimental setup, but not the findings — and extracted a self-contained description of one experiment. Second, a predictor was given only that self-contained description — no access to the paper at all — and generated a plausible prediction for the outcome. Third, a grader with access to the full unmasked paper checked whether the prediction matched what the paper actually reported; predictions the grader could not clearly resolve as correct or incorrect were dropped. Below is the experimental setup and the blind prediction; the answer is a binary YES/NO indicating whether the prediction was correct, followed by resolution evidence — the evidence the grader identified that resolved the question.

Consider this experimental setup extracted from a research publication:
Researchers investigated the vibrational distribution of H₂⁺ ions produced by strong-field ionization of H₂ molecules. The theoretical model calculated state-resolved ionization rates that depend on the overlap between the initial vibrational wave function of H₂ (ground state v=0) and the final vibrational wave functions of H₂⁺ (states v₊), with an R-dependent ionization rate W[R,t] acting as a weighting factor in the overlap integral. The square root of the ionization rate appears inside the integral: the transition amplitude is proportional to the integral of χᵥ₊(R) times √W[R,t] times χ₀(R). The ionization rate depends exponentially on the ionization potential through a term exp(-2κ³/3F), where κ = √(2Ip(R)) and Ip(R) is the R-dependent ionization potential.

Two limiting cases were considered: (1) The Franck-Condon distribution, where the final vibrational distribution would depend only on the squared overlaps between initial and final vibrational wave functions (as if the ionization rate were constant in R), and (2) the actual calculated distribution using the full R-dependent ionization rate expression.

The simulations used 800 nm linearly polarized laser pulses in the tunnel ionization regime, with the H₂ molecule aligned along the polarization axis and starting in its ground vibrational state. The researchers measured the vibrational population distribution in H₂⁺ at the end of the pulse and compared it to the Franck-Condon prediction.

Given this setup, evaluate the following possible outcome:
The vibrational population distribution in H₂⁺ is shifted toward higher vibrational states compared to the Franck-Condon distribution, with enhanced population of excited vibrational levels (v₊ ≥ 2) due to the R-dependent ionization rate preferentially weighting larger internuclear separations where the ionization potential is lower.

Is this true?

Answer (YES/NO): NO